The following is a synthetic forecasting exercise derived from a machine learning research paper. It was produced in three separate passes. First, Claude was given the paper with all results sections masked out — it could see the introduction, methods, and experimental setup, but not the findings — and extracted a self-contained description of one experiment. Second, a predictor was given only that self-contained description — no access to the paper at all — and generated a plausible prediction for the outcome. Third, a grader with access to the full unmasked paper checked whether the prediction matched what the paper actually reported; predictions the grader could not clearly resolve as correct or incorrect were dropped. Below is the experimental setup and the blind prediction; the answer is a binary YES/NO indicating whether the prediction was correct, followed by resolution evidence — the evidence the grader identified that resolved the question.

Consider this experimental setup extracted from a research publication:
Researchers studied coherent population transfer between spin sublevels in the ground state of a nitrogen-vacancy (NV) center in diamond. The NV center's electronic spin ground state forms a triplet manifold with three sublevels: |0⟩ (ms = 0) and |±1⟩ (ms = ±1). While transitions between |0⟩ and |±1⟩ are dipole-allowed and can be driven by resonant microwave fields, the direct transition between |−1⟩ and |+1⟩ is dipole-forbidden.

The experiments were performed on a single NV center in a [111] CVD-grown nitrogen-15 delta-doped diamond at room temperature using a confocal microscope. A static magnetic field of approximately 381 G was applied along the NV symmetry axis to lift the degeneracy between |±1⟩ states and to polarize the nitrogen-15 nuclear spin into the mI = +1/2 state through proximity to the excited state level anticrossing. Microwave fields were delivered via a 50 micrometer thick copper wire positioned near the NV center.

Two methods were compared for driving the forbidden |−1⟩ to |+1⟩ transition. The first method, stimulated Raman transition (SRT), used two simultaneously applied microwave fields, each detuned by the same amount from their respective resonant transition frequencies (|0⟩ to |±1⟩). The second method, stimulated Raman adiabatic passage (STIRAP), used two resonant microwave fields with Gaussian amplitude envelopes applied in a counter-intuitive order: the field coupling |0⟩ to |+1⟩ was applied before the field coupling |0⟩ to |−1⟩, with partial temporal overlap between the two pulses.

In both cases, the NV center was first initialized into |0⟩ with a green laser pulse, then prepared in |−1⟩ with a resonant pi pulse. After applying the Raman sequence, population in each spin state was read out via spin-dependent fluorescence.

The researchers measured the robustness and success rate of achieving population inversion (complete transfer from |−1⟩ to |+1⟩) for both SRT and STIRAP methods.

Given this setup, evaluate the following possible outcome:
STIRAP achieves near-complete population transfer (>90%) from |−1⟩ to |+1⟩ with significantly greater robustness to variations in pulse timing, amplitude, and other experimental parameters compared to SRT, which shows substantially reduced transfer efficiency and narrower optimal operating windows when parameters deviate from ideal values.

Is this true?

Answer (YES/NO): YES